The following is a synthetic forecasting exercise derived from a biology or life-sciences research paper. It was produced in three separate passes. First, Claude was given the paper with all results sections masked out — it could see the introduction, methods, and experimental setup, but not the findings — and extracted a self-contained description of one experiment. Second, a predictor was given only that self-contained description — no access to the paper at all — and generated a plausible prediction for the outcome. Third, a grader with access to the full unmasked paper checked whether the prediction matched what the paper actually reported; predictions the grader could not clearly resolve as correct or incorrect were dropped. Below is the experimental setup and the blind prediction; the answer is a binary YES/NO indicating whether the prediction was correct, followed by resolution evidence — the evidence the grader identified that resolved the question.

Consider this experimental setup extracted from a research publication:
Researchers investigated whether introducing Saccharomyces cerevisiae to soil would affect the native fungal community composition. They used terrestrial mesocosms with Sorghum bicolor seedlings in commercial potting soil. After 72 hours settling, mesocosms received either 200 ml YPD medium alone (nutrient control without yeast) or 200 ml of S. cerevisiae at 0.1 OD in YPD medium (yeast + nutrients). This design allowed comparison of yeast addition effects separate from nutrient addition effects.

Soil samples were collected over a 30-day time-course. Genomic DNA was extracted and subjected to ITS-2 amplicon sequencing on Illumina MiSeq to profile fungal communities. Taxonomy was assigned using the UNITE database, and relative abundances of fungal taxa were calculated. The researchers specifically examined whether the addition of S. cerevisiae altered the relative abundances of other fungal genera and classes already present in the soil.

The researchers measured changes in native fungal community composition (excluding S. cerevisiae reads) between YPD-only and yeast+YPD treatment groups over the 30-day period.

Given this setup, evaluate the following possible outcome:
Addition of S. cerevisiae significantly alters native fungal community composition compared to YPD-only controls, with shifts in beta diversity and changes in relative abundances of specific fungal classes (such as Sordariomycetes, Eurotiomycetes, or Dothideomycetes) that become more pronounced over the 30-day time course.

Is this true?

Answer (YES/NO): NO